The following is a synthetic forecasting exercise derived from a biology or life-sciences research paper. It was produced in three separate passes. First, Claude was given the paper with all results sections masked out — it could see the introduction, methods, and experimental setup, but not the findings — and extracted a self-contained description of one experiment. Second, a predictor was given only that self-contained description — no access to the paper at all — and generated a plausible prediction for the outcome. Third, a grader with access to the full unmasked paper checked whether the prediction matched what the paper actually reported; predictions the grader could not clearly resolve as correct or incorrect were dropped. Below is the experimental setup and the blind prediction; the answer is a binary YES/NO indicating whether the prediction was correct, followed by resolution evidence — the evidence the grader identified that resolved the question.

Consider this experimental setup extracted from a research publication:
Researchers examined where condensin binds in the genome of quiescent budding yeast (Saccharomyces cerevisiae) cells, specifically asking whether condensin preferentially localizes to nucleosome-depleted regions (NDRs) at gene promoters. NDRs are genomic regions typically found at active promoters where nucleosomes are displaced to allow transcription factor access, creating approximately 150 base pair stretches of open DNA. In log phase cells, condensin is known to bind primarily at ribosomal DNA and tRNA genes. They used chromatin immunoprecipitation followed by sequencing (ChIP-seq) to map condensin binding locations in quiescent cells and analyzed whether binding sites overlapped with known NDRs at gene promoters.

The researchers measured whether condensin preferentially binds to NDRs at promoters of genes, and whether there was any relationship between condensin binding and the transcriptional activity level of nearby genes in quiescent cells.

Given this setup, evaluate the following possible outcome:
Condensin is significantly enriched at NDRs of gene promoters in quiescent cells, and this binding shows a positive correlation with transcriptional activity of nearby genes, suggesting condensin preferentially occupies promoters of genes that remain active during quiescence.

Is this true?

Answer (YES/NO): YES